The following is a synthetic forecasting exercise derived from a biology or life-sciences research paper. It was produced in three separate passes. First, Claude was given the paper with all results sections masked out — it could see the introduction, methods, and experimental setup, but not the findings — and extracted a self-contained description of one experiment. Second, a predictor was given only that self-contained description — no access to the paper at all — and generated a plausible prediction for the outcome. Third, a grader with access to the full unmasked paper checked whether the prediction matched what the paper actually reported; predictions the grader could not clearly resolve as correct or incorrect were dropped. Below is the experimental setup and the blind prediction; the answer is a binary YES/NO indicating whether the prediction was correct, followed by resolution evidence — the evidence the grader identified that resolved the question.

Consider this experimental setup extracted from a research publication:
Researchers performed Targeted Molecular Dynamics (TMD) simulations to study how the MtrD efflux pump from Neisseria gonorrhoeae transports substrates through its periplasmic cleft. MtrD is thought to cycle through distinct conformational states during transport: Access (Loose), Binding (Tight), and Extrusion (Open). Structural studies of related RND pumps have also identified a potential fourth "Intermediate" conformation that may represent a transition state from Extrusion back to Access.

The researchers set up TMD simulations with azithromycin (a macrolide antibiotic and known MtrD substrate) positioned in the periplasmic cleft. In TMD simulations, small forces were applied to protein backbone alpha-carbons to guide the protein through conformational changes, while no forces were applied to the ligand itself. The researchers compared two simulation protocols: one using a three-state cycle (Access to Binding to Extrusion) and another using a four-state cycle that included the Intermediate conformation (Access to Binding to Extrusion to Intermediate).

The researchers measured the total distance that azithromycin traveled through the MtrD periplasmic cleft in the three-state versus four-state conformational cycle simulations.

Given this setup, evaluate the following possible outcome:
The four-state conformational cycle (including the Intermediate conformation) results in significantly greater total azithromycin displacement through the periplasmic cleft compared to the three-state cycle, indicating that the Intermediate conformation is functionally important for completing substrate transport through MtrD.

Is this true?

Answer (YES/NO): YES